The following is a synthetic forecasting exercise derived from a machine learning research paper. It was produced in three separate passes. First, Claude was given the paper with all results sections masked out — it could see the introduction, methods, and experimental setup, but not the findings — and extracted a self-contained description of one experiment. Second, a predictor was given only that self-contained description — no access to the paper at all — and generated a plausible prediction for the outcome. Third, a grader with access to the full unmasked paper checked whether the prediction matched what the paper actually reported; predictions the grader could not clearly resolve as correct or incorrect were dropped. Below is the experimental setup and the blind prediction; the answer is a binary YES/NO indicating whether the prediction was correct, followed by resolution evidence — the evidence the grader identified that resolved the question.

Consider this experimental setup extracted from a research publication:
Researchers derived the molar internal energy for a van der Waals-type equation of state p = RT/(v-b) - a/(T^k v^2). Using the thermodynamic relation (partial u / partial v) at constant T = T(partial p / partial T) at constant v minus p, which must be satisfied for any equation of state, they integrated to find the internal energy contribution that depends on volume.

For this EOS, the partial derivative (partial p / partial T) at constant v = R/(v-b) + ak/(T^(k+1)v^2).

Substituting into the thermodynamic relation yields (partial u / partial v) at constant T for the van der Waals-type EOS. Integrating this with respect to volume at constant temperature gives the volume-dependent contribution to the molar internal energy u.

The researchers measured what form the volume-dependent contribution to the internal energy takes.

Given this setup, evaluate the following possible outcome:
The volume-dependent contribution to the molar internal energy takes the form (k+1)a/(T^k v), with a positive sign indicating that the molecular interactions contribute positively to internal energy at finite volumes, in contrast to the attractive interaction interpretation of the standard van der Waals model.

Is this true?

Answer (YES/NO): NO